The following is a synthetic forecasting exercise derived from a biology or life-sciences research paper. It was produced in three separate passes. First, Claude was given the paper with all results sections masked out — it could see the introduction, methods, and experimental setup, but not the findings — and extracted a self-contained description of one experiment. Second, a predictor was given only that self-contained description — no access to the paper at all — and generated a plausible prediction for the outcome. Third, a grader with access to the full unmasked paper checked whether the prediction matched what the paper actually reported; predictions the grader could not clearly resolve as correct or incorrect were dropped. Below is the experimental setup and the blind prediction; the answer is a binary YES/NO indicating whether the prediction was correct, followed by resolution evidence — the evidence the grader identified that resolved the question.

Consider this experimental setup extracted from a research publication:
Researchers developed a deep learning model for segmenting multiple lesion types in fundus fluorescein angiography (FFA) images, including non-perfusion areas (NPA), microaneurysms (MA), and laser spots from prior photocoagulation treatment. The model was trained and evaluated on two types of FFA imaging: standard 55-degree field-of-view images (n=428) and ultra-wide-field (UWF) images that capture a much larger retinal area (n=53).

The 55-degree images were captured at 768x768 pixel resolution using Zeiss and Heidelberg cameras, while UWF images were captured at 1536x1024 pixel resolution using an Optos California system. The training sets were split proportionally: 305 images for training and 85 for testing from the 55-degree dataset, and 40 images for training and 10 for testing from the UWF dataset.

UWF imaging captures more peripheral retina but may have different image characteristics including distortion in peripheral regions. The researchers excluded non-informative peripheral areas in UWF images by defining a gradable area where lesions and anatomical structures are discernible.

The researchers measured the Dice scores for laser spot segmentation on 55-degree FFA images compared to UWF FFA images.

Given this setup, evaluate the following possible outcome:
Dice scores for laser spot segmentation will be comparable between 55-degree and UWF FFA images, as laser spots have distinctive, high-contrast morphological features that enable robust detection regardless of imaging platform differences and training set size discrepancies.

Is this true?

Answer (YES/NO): YES